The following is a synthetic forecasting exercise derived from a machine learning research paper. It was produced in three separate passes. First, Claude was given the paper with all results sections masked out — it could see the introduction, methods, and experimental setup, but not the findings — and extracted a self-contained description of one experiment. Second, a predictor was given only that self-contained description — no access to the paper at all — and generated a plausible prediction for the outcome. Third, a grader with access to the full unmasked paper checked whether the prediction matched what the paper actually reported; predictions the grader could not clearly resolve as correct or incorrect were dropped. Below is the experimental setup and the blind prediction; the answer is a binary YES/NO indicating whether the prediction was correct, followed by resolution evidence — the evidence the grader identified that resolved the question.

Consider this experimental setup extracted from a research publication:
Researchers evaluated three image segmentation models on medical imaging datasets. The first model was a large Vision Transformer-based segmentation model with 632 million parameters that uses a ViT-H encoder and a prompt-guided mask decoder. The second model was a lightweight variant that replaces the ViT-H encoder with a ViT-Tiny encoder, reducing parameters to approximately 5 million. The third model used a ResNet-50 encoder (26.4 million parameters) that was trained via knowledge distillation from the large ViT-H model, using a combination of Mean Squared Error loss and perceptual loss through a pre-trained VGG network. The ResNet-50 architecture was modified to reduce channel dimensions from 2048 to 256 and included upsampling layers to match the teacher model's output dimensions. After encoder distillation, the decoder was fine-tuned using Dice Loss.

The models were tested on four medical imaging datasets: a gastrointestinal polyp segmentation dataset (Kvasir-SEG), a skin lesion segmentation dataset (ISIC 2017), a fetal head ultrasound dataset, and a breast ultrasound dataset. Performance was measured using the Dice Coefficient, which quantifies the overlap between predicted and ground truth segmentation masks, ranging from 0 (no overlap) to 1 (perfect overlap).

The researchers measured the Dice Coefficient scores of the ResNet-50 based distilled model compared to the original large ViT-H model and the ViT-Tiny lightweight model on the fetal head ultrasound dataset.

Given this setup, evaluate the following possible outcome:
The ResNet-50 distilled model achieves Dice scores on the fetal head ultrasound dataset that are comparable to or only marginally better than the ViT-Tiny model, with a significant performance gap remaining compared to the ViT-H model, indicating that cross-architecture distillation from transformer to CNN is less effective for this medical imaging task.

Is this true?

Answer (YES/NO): NO